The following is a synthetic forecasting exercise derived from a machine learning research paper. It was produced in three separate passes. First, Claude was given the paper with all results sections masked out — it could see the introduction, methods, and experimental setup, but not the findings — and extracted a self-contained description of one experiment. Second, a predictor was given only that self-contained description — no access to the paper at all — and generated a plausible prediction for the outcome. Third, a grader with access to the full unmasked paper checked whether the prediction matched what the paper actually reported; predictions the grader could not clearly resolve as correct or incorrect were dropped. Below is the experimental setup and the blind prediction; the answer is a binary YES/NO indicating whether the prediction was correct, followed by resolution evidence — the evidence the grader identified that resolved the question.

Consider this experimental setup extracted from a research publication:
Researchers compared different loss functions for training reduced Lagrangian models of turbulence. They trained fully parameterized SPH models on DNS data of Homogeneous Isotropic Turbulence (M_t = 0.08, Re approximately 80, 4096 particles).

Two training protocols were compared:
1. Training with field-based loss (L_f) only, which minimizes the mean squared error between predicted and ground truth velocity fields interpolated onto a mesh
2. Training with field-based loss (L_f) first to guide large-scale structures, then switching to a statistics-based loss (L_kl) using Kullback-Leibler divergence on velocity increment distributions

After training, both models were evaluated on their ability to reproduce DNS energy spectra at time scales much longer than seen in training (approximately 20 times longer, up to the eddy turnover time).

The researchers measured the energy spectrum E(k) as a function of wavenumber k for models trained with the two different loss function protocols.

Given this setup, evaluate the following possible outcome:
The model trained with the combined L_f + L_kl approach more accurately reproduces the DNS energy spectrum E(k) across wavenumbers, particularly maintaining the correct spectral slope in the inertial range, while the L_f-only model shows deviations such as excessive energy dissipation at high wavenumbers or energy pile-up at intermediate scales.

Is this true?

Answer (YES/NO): NO